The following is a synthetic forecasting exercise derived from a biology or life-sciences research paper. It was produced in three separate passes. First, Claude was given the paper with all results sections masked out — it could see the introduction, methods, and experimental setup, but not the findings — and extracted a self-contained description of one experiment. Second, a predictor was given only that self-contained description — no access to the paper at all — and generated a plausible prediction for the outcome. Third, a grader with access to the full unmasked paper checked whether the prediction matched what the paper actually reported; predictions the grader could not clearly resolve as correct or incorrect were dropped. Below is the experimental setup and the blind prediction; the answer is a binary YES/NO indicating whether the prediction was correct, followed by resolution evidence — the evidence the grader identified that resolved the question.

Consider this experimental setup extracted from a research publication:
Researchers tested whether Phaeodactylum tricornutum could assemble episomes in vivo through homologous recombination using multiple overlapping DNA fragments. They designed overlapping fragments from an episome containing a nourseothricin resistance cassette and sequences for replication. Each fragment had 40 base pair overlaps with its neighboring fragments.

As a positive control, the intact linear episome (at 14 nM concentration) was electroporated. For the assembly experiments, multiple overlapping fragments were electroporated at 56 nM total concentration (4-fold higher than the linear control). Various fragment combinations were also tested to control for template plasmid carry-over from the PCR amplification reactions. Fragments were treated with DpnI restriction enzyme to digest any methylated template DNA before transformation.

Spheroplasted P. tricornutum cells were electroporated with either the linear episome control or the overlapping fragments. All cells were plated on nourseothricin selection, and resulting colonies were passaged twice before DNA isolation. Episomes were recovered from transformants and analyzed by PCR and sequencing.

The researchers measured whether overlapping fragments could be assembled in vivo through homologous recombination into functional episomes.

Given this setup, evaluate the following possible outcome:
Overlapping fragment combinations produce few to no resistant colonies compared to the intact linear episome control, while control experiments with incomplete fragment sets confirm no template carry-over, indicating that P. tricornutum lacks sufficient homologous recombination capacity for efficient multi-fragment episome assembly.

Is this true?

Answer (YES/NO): NO